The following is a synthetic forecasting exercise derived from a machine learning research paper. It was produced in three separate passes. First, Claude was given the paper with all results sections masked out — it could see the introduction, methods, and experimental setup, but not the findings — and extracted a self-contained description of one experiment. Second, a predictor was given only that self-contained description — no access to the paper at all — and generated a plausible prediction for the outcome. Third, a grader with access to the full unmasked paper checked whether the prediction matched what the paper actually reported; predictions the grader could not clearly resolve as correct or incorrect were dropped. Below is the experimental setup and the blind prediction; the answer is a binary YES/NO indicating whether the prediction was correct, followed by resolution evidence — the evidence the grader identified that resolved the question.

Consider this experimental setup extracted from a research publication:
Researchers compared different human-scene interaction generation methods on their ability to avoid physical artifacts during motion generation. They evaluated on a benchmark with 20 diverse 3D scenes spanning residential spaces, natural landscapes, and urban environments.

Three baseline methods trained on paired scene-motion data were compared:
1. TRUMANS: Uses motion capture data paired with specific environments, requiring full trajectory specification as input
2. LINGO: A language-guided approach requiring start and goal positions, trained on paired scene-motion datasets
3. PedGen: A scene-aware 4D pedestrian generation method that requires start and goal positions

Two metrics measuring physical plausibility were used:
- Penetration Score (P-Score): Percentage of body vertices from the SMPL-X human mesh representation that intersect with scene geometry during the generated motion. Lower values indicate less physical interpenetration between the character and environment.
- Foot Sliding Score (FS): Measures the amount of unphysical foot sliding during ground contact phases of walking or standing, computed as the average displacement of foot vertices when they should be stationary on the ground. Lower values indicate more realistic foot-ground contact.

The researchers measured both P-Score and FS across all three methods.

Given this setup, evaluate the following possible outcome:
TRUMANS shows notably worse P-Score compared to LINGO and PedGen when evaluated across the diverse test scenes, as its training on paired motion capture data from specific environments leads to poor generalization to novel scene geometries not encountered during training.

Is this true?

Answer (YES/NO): NO